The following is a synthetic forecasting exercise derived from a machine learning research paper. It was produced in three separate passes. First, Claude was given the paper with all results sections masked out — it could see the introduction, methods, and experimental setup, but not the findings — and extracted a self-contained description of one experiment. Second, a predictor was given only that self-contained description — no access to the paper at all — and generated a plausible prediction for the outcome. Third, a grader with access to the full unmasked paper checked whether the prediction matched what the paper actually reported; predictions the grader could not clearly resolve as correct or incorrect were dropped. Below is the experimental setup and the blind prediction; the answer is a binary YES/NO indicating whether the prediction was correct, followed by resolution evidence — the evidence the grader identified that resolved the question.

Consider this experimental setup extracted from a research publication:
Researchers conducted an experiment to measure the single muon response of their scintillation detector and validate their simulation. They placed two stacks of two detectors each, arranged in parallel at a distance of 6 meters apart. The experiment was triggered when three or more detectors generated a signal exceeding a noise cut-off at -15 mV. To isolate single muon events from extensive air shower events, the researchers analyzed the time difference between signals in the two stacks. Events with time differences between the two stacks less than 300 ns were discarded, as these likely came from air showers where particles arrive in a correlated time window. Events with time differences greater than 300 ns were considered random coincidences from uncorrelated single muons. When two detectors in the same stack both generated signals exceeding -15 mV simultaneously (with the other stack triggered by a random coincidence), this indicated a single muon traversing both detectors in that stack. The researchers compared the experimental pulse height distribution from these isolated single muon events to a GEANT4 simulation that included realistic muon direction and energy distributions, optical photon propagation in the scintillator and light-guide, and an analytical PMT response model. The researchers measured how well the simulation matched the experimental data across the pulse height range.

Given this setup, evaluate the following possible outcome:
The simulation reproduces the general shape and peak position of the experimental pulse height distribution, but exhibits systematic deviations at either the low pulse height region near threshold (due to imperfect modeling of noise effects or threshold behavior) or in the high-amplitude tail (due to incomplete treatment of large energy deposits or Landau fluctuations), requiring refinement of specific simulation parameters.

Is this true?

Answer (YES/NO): NO